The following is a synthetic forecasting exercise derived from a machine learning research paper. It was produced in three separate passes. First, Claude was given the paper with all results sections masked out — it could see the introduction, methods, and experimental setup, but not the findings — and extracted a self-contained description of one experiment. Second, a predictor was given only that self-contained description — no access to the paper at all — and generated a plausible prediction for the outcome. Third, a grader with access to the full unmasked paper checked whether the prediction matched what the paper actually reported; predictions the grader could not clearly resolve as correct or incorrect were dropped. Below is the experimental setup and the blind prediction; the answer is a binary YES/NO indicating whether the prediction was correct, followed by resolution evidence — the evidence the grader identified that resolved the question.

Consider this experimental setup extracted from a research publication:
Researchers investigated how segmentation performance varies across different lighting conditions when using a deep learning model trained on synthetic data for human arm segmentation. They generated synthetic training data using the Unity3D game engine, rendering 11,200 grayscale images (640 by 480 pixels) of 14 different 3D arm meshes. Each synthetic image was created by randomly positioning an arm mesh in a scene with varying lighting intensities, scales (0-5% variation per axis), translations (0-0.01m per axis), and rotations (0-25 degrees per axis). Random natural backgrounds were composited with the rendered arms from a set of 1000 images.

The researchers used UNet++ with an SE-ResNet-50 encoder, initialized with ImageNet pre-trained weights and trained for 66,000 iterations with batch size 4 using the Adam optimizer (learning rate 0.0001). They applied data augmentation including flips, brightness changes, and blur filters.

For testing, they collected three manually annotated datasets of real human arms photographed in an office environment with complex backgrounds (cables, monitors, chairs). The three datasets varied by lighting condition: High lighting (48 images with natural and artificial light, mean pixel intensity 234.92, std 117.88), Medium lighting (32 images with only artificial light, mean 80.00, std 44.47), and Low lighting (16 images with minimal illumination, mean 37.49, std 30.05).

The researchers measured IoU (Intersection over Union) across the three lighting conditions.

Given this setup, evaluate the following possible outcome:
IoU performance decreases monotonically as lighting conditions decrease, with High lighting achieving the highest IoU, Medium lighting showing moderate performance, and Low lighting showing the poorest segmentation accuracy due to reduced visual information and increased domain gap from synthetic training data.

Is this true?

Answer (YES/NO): YES